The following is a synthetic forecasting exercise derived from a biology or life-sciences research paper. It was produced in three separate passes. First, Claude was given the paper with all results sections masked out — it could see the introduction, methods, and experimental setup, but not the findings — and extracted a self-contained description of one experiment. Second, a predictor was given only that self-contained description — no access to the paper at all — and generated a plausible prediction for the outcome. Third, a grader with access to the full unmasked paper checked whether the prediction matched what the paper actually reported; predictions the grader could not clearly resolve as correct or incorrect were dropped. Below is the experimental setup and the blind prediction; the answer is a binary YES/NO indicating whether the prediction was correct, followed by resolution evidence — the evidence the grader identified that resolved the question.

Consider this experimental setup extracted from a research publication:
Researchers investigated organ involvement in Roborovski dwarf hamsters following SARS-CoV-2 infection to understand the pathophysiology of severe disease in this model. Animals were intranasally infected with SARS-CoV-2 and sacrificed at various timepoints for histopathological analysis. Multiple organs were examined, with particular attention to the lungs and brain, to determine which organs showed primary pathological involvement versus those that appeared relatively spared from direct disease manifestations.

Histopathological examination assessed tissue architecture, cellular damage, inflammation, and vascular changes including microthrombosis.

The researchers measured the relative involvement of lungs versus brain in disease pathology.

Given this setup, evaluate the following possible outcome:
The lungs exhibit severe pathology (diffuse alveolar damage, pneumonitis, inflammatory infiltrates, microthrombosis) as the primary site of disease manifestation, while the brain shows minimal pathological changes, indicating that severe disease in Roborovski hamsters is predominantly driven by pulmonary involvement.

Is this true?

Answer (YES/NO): YES